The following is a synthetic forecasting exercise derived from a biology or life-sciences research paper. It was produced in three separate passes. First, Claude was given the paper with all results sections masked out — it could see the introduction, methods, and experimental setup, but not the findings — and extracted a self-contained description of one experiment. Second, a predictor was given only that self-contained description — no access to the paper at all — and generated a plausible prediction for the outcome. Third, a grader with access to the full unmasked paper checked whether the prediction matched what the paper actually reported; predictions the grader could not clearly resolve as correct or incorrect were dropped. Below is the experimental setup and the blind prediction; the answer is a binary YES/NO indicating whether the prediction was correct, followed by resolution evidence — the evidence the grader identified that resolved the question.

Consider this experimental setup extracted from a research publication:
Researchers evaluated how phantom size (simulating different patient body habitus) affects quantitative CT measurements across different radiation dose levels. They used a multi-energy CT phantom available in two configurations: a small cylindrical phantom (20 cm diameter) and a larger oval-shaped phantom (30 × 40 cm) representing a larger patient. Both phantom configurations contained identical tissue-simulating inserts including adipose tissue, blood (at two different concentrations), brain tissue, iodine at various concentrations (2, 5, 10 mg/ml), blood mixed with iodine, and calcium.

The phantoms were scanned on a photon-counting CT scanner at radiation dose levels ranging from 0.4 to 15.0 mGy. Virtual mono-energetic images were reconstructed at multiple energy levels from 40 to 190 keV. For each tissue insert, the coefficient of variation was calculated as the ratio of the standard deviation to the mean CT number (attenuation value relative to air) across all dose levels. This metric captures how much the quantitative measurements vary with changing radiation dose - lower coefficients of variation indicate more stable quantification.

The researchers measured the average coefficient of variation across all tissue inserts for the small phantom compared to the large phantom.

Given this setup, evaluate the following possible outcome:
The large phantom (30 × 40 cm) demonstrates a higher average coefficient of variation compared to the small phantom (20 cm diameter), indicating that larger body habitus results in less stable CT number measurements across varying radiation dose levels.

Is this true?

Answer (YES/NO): NO